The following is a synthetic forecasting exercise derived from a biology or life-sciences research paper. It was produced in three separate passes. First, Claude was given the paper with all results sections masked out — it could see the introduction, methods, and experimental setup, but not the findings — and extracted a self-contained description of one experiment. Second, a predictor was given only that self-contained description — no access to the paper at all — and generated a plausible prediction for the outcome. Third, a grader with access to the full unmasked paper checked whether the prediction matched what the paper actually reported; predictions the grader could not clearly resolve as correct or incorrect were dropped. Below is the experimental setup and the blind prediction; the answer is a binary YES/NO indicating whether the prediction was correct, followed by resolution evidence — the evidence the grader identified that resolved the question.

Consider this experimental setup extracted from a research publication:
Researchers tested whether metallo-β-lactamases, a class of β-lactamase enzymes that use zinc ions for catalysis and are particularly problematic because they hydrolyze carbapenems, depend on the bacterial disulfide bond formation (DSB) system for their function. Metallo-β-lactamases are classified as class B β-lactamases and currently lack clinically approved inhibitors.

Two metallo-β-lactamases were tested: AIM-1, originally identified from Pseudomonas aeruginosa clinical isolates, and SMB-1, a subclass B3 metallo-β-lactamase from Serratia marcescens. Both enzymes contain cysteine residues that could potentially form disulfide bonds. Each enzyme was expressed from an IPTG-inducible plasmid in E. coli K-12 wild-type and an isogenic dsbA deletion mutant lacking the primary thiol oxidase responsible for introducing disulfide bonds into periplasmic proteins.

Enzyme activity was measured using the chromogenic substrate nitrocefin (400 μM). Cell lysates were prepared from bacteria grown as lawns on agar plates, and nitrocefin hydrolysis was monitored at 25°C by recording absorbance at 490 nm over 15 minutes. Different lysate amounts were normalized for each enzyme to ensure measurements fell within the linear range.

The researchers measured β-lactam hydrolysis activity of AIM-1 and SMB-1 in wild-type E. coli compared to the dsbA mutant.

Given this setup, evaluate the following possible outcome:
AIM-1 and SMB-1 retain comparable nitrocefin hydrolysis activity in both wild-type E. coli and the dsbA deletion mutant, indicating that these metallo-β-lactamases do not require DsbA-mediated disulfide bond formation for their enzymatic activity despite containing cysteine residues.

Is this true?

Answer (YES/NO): NO